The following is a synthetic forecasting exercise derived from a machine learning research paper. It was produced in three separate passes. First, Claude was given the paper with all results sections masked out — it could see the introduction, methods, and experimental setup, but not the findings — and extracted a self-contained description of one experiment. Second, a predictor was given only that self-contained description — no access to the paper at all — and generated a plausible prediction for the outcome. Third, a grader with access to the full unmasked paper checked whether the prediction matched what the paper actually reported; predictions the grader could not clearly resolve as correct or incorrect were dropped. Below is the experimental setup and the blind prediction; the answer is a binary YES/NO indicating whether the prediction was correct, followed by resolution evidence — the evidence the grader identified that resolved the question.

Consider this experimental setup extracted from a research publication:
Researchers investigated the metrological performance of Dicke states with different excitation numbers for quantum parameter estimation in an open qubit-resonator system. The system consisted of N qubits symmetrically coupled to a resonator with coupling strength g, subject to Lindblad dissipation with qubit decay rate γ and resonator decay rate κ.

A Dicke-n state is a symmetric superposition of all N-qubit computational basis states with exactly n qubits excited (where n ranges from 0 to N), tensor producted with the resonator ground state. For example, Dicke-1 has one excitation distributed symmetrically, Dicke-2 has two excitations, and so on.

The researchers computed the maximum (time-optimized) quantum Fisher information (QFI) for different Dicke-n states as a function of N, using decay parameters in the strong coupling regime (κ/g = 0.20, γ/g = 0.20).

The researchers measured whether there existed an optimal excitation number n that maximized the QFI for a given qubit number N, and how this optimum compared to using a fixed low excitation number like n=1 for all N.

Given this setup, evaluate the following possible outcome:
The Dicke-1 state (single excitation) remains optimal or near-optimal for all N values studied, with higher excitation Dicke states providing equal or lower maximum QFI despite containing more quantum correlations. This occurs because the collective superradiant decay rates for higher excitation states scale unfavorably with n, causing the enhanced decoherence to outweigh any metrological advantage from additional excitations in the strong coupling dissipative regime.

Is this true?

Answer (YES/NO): NO